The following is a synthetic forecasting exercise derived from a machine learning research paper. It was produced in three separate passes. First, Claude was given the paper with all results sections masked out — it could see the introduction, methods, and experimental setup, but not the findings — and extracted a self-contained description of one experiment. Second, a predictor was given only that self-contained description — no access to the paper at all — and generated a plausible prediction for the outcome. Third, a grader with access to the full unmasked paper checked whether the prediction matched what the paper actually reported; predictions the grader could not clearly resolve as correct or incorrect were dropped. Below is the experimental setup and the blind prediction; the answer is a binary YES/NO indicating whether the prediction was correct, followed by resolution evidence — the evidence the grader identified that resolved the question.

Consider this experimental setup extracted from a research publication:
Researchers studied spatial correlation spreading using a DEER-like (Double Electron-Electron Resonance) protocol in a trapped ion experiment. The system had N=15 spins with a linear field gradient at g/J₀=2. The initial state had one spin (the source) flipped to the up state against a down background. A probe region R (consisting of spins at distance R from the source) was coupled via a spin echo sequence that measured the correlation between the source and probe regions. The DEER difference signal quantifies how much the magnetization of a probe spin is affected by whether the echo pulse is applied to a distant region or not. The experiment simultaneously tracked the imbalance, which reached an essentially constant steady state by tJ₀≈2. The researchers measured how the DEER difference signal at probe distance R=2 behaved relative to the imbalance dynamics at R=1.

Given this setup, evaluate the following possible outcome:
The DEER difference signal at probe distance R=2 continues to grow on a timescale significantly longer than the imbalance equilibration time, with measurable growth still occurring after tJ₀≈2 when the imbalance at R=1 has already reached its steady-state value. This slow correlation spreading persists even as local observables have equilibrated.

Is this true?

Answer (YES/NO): YES